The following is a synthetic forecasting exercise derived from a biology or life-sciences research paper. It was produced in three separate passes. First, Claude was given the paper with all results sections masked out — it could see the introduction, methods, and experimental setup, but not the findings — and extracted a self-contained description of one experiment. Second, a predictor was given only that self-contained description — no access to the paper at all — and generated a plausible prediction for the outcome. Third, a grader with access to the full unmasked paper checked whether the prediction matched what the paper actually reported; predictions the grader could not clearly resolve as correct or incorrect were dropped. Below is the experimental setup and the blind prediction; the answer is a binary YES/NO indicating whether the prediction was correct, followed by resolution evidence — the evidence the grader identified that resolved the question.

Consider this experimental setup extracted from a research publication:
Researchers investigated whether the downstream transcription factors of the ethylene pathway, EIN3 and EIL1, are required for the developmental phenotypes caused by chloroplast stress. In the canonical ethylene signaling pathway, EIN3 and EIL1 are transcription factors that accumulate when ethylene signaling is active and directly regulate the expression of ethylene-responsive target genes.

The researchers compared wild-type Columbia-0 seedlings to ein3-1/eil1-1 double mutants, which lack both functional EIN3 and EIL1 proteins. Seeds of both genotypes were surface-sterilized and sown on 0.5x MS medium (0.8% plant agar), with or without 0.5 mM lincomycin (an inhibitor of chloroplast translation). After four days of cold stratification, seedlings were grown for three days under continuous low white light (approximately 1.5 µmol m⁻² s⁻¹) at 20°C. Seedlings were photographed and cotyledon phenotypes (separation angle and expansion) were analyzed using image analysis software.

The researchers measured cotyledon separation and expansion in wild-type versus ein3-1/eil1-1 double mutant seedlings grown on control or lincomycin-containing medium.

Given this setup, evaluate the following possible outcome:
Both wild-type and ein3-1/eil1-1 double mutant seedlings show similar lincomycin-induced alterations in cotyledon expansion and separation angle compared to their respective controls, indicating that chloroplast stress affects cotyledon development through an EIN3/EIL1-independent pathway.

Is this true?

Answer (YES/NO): NO